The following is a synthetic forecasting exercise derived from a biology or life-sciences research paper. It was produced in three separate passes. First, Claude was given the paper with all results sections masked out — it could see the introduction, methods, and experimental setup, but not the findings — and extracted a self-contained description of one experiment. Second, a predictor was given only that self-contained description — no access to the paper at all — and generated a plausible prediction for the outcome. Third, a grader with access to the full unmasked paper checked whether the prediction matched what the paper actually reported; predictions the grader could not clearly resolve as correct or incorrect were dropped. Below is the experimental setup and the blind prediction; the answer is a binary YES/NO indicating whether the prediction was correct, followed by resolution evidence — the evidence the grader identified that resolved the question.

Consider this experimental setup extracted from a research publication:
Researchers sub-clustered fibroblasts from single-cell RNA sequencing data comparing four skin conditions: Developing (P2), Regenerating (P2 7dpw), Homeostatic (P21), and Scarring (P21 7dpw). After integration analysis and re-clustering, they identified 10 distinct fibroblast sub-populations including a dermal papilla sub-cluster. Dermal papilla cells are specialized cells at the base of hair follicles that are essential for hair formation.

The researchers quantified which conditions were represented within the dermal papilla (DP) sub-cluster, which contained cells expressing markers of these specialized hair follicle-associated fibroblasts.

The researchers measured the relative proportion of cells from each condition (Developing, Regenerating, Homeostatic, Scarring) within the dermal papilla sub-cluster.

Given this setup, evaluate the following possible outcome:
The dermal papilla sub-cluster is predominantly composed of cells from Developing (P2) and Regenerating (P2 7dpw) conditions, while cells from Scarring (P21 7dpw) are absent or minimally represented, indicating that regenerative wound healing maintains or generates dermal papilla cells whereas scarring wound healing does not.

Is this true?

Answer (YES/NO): YES